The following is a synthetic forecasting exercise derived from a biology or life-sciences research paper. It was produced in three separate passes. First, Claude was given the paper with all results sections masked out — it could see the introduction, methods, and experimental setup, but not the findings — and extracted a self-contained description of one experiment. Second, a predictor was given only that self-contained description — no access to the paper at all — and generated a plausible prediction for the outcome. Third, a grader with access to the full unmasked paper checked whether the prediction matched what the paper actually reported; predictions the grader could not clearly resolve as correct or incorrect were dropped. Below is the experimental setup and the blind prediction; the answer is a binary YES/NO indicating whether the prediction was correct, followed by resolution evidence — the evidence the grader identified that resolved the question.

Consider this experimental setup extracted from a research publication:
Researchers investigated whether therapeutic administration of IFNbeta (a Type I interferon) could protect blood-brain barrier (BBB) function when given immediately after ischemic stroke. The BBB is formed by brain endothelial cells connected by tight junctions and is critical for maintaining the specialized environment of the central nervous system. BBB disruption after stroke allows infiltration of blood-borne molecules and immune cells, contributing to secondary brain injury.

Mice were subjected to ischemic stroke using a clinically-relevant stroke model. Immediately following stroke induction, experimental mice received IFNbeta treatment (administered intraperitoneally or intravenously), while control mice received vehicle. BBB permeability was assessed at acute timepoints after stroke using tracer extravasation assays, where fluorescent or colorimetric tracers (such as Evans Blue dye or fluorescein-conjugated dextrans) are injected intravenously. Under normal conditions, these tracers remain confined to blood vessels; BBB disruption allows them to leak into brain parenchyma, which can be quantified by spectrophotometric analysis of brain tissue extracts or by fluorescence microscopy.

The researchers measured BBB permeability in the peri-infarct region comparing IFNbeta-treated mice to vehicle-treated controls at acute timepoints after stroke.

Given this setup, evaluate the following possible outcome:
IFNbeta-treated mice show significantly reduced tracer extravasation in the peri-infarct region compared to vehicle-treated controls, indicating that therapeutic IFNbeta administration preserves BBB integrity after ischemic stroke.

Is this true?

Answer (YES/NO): NO